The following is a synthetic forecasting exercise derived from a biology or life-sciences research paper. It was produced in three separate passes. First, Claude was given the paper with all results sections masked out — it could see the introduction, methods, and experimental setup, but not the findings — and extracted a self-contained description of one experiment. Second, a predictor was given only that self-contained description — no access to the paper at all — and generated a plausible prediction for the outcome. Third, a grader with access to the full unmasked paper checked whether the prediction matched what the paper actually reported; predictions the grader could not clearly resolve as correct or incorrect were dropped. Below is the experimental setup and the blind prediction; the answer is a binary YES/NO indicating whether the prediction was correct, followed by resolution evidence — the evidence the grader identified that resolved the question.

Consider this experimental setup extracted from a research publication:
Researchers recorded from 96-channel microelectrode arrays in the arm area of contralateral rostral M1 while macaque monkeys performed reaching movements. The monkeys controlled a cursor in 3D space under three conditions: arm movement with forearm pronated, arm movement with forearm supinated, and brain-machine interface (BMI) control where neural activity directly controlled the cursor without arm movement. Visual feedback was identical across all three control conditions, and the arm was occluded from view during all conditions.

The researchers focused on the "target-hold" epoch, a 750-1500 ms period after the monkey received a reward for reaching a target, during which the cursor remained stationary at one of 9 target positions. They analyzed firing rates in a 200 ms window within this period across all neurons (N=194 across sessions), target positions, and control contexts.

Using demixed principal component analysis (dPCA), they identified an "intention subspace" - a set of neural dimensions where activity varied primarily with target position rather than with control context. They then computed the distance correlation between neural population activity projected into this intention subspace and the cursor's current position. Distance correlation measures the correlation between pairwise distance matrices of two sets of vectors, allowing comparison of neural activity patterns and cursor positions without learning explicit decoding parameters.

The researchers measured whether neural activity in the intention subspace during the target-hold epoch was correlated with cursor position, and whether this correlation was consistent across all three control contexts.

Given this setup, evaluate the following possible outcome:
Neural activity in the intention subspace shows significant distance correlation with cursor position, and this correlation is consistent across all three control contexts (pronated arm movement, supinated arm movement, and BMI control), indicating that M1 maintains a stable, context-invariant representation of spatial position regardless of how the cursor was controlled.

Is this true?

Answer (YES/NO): YES